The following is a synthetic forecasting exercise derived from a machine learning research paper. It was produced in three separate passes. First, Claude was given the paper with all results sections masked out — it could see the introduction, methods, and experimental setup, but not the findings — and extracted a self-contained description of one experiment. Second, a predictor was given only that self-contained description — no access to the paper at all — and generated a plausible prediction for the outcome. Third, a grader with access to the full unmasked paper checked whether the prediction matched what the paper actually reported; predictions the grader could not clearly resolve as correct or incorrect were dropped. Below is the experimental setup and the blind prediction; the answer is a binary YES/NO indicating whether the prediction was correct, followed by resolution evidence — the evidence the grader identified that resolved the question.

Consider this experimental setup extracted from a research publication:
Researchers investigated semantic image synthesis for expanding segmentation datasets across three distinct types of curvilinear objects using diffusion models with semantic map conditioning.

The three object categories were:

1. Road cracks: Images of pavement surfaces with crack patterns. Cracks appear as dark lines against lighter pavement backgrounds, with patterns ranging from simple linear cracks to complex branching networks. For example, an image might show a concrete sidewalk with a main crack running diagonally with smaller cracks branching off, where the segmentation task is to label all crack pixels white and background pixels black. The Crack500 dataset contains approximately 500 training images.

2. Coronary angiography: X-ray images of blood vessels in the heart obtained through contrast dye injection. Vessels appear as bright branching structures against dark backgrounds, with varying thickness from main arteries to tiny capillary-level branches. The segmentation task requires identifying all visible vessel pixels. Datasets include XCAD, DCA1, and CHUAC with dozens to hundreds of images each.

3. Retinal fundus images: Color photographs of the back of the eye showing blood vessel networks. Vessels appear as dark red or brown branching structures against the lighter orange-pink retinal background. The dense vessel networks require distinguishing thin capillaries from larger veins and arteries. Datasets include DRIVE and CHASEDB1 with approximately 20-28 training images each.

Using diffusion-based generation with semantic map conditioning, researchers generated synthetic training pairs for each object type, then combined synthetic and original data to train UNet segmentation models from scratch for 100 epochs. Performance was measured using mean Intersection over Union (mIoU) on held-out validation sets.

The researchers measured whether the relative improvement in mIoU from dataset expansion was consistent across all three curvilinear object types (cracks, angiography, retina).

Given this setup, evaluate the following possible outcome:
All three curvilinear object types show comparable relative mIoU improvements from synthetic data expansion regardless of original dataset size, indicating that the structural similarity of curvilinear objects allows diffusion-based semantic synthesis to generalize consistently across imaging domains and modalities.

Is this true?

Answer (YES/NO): NO